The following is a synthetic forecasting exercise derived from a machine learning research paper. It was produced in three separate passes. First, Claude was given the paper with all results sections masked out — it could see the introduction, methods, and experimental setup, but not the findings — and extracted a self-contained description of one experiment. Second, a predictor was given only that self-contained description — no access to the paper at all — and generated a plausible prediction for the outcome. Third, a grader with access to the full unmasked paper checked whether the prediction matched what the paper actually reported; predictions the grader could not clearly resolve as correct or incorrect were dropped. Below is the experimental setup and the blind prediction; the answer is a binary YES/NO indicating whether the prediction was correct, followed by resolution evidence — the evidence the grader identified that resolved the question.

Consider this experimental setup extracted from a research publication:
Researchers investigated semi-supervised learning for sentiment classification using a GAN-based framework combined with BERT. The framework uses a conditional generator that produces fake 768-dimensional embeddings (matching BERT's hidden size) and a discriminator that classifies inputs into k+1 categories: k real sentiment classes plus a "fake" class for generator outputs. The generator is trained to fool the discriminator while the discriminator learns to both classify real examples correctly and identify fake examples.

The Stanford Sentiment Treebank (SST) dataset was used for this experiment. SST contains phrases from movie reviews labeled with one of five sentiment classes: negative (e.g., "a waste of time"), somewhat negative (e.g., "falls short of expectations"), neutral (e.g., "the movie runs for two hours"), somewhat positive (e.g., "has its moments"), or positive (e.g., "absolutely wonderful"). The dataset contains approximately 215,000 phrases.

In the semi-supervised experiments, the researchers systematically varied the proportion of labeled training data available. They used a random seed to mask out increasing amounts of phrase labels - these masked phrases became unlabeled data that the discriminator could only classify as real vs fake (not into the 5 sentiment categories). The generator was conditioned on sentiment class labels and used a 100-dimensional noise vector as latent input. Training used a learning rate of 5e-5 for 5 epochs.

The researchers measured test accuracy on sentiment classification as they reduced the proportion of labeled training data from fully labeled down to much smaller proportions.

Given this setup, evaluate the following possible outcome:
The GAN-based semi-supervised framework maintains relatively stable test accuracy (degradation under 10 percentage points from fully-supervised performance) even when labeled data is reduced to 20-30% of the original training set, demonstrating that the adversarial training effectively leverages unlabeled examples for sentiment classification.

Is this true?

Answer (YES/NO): YES